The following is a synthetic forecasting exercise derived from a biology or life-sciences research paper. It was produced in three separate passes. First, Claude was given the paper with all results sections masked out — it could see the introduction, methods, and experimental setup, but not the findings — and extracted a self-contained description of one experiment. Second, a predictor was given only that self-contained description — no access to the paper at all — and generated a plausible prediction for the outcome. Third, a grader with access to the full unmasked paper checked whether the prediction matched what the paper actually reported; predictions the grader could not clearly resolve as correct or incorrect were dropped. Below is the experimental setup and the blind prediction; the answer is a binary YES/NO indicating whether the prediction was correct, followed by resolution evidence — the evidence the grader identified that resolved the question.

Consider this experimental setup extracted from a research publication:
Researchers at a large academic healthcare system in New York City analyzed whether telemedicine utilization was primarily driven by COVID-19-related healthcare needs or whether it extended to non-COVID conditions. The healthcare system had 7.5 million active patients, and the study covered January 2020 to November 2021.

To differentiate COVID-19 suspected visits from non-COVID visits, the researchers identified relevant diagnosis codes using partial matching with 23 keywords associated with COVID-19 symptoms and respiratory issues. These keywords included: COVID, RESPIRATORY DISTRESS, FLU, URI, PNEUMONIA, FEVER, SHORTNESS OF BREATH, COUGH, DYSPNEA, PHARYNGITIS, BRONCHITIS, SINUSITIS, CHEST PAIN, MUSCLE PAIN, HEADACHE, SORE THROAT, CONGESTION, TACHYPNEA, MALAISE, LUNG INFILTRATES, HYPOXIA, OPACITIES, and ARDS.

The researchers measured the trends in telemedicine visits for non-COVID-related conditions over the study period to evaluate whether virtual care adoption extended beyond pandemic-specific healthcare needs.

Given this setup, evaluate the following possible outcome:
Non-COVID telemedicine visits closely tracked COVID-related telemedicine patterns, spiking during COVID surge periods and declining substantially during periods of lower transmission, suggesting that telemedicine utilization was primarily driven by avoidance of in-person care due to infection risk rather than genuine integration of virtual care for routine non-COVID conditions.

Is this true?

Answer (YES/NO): NO